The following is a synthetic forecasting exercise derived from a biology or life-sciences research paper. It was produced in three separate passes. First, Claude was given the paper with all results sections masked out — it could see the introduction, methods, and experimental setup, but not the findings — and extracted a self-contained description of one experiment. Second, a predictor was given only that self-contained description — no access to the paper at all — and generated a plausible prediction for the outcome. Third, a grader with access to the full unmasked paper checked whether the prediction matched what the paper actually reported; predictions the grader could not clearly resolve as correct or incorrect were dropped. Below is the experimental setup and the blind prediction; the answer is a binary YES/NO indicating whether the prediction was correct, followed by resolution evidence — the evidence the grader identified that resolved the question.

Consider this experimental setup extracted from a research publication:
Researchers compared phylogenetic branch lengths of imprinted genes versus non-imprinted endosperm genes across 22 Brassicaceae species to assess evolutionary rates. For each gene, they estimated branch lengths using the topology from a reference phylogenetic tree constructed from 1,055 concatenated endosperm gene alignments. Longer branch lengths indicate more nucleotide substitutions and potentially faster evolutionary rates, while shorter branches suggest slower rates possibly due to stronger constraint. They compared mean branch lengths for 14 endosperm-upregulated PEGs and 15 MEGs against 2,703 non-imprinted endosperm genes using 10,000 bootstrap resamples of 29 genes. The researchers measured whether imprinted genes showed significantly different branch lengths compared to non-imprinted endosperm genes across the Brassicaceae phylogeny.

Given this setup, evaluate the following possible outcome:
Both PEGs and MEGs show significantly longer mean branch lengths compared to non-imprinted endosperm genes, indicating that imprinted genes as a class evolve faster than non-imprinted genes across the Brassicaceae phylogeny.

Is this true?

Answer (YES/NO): NO